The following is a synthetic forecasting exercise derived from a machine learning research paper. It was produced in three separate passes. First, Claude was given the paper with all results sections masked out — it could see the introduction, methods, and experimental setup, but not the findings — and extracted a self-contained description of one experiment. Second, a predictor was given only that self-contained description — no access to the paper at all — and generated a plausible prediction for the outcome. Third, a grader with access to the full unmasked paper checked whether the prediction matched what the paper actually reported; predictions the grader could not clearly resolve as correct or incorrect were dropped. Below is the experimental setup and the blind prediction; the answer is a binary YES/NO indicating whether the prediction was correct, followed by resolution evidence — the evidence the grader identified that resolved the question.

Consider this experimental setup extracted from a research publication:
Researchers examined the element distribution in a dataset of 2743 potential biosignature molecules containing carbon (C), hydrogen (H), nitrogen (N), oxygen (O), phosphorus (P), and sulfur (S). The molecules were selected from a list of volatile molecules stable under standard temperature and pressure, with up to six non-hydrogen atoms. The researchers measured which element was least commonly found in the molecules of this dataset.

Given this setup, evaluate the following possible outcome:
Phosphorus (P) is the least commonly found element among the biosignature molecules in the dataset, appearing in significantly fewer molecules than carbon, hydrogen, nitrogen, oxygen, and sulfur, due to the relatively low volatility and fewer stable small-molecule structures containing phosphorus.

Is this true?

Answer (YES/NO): YES